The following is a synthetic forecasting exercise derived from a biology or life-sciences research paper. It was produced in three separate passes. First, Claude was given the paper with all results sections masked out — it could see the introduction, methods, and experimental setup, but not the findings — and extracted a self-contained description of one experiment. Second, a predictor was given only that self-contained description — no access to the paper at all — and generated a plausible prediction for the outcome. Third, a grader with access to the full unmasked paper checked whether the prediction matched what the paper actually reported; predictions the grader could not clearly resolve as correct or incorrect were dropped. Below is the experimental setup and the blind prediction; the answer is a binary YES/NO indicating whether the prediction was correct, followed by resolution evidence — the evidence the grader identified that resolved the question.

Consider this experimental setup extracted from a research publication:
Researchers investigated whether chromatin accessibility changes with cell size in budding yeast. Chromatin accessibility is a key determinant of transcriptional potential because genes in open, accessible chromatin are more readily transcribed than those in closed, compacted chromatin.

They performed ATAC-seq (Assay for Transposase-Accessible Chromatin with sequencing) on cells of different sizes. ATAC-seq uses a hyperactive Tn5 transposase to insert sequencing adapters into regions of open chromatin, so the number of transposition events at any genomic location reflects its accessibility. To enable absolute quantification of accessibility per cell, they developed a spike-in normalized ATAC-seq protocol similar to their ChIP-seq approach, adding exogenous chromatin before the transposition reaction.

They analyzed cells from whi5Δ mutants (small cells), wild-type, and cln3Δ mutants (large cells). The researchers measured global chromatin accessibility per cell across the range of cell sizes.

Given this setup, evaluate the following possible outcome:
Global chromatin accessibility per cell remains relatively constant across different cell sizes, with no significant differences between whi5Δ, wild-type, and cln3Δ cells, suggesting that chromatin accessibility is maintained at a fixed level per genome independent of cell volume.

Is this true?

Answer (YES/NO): YES